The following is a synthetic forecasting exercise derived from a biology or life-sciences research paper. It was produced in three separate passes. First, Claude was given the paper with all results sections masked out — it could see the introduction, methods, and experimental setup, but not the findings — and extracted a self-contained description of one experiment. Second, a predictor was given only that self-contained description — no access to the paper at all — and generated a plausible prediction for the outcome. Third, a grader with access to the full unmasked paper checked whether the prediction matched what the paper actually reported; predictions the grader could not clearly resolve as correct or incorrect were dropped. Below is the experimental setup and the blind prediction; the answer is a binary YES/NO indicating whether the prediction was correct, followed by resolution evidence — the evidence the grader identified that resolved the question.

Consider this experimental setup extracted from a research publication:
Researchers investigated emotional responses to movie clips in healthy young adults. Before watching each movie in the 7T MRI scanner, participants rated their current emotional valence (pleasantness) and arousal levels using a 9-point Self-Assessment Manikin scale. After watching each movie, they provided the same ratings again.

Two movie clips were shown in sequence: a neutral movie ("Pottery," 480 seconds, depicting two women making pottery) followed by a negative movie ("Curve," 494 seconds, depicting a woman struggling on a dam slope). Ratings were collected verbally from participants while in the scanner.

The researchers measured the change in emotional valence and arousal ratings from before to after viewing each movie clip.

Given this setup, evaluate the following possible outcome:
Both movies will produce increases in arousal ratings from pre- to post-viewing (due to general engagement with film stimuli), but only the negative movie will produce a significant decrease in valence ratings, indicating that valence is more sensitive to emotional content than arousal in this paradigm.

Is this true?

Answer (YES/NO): NO